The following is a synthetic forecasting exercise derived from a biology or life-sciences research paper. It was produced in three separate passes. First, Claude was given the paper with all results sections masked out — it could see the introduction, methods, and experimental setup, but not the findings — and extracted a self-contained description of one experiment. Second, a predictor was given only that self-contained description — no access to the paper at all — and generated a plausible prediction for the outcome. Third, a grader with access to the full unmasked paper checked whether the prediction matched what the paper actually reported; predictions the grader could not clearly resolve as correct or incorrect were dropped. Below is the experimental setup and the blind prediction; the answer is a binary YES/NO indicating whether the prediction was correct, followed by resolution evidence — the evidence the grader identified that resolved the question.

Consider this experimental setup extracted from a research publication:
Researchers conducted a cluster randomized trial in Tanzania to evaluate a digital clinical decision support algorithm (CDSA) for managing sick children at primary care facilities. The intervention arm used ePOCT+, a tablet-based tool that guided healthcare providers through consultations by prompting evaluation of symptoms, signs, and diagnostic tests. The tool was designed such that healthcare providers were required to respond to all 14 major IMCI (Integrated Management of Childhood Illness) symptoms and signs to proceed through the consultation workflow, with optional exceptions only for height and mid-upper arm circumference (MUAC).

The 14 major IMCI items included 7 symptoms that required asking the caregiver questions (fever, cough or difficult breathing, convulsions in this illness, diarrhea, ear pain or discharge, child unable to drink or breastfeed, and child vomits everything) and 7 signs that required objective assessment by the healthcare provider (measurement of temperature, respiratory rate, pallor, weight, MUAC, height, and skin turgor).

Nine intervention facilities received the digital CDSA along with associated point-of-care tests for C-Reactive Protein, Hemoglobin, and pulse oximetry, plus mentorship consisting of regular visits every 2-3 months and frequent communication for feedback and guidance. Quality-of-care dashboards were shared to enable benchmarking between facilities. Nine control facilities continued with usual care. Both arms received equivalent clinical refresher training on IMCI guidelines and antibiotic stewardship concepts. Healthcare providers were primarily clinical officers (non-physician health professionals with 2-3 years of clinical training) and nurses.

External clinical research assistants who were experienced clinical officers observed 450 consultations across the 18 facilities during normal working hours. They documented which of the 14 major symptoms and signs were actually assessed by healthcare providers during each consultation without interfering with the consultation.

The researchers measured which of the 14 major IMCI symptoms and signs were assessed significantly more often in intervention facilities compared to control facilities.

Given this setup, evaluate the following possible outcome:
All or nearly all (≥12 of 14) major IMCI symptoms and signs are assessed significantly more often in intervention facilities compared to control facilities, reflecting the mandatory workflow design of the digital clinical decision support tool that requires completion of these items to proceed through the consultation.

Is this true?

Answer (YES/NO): NO